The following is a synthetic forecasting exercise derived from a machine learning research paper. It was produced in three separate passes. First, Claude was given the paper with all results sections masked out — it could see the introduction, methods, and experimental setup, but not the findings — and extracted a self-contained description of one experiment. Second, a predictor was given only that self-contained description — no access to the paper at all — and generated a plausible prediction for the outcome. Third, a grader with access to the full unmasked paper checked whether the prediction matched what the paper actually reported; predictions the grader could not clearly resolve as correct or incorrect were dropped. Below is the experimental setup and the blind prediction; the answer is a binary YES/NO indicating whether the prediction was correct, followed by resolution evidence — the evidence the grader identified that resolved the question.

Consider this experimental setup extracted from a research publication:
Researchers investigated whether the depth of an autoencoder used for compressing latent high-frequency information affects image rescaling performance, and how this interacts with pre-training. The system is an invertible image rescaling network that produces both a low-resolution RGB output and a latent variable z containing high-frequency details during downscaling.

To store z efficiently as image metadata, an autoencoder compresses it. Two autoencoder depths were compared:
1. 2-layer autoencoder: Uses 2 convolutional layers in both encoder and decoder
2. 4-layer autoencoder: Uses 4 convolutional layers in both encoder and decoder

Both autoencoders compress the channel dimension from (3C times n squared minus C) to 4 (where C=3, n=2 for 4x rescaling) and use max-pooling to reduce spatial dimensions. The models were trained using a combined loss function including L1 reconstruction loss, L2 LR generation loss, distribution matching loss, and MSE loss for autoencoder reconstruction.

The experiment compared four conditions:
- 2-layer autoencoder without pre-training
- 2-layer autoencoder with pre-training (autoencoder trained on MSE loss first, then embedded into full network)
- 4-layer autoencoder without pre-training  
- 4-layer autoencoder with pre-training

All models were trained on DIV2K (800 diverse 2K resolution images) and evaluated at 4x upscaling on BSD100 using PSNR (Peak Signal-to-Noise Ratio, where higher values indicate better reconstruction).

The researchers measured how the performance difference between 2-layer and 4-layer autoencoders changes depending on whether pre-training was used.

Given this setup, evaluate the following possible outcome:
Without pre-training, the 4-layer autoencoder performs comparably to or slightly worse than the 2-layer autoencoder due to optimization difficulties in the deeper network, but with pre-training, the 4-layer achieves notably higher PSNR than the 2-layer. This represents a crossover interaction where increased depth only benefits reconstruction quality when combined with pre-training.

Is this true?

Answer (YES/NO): NO